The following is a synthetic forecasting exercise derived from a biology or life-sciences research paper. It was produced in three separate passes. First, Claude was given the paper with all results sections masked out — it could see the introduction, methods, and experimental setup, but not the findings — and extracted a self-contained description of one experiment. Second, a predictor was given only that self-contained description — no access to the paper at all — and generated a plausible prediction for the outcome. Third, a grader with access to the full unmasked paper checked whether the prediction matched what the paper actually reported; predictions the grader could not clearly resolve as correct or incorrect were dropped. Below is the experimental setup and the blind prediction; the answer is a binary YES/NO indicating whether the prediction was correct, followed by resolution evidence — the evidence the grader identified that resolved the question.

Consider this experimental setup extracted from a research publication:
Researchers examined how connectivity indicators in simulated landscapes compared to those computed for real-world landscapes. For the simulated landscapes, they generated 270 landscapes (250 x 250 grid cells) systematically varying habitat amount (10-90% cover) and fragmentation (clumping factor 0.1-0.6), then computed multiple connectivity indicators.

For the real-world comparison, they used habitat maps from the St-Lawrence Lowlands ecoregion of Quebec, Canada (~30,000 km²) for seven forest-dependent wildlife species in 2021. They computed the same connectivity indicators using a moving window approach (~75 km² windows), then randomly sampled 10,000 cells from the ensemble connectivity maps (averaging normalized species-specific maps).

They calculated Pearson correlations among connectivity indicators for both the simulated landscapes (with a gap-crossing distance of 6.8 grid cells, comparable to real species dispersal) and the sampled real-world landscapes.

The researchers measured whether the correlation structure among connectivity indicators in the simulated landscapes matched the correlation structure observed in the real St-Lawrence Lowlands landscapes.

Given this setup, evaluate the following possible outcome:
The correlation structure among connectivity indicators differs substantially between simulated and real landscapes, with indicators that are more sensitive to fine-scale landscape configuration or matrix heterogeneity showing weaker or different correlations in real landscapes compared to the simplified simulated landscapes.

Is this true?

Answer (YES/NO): NO